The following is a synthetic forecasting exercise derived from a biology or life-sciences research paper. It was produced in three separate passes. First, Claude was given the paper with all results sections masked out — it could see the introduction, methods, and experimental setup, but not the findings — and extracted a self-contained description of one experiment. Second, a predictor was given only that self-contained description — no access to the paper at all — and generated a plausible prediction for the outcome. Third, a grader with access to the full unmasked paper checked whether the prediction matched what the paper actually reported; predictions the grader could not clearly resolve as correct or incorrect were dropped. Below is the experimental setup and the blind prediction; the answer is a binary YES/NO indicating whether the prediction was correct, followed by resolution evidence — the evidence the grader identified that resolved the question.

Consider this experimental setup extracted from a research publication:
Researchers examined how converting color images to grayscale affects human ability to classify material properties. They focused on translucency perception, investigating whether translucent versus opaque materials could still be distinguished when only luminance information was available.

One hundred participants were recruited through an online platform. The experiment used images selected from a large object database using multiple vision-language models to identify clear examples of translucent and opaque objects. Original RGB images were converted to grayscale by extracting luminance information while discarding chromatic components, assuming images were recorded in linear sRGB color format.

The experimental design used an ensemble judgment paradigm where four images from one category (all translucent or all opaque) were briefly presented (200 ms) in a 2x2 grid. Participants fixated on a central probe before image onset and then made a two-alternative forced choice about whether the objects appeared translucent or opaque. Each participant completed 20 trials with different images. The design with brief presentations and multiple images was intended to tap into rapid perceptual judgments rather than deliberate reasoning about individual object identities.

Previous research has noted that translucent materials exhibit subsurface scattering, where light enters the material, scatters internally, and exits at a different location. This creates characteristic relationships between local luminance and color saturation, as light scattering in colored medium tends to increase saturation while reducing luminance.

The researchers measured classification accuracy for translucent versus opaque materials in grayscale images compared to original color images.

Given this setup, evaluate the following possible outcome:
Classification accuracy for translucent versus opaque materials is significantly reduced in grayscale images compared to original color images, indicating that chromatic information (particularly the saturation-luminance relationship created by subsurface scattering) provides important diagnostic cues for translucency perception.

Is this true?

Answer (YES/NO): NO